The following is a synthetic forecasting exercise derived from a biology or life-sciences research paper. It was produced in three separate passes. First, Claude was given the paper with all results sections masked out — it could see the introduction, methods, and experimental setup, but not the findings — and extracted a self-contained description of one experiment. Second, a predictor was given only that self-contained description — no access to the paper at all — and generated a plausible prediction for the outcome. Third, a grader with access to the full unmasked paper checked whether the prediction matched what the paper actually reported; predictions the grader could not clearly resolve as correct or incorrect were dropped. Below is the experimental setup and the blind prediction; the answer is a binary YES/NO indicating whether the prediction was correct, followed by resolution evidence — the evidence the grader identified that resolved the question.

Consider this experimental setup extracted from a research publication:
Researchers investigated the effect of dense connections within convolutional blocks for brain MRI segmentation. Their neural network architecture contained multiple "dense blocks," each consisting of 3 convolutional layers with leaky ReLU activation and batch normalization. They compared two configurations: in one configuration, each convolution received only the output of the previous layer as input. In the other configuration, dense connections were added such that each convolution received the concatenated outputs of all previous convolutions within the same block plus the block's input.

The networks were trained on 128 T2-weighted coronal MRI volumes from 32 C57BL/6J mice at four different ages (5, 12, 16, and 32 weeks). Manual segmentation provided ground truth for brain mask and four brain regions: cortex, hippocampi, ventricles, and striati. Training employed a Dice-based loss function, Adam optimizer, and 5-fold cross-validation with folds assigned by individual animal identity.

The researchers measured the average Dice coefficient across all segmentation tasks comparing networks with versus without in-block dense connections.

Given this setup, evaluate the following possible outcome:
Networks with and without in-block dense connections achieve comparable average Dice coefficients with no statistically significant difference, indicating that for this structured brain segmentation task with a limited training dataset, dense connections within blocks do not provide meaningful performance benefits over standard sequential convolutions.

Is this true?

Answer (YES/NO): NO